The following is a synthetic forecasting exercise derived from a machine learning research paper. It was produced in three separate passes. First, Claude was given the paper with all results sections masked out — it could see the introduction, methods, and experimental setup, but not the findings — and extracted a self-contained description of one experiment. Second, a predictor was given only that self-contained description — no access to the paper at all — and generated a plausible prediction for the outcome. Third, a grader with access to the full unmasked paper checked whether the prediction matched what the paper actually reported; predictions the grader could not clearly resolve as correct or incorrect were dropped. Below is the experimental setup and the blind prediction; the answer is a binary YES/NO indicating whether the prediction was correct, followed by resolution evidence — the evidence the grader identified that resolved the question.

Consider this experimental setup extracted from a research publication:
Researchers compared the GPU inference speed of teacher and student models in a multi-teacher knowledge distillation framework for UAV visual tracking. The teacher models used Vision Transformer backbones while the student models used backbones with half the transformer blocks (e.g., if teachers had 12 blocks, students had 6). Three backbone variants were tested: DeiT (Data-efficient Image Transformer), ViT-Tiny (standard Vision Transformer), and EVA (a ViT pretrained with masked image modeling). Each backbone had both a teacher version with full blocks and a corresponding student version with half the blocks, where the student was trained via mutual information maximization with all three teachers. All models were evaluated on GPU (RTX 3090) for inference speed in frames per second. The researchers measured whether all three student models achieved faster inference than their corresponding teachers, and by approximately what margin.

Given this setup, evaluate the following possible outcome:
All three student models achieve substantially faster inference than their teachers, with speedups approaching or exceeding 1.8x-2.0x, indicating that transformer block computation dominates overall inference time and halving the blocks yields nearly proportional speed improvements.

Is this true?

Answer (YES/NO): NO